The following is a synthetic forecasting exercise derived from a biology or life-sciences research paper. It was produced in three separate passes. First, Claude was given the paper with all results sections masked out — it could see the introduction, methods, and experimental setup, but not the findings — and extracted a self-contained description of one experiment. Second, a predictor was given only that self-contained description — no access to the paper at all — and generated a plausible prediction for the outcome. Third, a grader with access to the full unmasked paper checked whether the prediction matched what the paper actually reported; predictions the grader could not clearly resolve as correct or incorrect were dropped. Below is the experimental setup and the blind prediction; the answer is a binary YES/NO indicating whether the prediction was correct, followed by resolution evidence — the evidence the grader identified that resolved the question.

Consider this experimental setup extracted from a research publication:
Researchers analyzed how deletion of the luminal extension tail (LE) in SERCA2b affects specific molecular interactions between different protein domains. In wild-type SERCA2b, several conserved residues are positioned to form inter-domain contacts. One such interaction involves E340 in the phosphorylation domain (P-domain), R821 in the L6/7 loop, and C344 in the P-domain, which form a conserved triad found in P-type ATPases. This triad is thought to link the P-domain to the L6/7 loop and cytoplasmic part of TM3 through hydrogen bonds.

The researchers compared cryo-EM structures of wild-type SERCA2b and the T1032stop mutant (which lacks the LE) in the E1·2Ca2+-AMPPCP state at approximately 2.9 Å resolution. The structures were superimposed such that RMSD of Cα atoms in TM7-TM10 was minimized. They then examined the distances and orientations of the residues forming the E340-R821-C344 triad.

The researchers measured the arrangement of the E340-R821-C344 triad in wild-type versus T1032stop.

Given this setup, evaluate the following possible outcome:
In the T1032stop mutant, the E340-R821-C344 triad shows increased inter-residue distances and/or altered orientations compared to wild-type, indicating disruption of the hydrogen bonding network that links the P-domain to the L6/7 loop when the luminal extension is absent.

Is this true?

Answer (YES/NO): YES